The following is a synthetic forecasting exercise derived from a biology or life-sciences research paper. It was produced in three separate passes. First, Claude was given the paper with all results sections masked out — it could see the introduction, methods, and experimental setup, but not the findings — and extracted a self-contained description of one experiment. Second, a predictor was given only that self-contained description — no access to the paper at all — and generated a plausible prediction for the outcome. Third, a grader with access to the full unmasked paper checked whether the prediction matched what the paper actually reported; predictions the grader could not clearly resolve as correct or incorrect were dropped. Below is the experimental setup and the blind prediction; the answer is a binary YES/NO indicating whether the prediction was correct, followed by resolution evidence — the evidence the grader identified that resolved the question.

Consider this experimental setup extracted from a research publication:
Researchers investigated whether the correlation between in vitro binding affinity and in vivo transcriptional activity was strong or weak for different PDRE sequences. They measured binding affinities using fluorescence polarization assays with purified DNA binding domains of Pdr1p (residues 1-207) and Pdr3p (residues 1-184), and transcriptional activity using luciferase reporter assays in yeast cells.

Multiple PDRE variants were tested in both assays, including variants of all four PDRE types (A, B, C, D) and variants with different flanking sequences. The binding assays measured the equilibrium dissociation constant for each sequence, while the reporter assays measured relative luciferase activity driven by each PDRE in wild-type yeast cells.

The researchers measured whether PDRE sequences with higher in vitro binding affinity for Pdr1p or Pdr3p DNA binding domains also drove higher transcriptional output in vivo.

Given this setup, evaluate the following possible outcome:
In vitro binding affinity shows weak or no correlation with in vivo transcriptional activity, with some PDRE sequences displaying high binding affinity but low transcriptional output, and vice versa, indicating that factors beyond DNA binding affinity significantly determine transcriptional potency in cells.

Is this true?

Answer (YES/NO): NO